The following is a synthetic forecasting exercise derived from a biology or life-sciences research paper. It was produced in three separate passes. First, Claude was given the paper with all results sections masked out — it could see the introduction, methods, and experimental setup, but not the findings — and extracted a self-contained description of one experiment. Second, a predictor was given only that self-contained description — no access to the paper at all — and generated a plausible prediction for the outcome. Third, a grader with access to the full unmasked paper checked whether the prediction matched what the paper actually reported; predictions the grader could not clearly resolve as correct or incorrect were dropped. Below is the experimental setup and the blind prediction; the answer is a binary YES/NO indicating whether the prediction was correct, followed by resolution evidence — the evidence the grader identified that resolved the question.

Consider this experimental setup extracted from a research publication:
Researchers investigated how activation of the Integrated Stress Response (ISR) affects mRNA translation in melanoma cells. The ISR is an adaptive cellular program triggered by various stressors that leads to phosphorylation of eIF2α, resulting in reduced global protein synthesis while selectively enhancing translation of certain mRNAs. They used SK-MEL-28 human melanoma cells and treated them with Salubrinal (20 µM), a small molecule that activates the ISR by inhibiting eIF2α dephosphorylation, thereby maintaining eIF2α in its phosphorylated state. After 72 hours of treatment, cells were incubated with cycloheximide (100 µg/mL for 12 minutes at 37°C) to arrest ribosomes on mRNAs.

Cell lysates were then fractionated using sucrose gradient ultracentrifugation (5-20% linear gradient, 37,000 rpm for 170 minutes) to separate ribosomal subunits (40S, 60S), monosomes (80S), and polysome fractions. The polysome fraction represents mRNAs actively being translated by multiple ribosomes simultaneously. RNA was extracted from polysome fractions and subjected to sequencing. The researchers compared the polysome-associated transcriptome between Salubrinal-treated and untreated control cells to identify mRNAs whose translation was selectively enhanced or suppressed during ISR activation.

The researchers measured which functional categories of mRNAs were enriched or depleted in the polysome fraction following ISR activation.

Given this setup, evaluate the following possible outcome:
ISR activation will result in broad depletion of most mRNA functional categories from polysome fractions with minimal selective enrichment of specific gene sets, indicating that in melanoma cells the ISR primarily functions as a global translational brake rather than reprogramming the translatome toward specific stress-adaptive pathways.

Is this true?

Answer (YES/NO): NO